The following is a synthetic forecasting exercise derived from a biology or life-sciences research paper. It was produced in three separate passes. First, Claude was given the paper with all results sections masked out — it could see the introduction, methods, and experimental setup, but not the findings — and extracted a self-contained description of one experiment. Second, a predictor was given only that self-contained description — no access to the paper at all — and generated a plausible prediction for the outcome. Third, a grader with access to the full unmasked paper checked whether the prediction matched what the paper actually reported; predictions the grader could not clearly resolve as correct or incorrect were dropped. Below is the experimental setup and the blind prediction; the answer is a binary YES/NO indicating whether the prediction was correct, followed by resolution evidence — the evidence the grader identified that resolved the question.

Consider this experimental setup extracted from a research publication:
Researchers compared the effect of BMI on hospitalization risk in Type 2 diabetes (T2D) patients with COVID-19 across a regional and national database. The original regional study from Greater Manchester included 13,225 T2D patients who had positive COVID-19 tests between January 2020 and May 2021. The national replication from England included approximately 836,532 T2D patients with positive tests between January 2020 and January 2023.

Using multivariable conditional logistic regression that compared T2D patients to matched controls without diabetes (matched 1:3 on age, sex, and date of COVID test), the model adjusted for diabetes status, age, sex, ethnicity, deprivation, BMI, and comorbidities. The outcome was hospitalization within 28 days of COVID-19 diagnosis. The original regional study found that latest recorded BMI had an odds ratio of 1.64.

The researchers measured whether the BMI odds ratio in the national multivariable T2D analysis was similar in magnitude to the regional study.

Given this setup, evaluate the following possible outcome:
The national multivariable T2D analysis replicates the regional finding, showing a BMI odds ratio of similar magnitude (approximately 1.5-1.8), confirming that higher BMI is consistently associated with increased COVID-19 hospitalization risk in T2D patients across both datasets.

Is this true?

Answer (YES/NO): NO